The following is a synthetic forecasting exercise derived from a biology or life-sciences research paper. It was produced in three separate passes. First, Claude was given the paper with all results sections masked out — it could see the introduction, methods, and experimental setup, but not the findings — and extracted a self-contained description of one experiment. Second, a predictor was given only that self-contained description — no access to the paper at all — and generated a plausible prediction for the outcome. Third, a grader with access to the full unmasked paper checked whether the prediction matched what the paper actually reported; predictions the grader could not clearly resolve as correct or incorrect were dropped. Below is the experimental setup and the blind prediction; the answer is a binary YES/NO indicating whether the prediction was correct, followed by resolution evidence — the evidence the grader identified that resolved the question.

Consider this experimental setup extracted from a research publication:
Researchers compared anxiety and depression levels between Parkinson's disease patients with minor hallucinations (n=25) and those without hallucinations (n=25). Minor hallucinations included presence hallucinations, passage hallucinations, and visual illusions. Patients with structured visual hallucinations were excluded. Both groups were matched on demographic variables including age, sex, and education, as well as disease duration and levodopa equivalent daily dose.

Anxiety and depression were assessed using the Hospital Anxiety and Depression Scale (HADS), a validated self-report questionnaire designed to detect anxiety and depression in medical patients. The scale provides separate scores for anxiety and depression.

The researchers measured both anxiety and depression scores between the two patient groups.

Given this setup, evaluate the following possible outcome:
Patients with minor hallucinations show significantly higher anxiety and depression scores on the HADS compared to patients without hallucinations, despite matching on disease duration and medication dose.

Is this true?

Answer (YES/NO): NO